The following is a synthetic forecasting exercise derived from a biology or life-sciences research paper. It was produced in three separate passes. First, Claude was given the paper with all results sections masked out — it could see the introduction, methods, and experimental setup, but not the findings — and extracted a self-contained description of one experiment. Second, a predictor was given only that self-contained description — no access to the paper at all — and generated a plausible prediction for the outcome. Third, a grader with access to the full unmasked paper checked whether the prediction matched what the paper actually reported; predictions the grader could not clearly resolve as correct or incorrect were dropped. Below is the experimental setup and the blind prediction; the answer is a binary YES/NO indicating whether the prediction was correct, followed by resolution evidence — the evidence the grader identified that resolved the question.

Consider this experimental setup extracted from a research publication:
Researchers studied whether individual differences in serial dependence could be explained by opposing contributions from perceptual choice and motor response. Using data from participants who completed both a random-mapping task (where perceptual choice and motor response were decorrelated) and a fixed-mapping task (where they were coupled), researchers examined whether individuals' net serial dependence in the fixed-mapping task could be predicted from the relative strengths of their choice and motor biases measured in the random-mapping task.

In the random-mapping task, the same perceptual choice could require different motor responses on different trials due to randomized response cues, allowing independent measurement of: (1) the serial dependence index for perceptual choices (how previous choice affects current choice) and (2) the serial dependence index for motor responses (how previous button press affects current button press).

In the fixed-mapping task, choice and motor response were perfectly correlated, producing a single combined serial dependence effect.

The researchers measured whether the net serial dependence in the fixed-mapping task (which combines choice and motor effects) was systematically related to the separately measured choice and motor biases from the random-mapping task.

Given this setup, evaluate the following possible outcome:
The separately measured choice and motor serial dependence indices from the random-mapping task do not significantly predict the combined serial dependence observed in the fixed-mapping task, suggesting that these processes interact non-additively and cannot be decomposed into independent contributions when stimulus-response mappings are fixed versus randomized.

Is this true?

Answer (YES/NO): NO